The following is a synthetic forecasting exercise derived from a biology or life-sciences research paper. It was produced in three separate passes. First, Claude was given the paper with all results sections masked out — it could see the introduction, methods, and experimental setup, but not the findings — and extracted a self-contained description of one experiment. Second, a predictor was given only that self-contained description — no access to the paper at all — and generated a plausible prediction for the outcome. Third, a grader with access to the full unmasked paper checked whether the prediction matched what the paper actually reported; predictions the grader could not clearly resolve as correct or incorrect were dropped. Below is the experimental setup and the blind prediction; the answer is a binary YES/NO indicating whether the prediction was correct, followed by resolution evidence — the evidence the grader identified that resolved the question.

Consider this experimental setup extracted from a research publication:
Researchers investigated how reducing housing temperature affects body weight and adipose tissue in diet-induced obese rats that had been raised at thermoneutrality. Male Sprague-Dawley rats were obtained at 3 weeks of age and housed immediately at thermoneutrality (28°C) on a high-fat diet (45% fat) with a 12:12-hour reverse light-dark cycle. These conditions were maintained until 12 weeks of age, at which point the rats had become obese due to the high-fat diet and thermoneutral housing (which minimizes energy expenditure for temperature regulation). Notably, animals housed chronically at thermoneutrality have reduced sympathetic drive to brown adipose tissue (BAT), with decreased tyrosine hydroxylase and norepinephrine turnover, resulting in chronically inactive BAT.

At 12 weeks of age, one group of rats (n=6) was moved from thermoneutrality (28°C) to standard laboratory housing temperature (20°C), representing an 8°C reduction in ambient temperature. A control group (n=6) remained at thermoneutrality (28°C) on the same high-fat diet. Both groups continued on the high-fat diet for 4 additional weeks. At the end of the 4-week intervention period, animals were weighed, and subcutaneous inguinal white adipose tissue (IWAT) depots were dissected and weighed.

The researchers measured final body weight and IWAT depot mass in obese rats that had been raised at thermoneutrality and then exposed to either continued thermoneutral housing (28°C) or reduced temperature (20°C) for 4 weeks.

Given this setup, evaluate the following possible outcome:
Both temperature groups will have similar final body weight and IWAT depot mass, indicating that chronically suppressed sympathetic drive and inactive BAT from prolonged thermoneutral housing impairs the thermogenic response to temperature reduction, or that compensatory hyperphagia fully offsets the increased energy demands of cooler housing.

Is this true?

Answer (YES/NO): NO